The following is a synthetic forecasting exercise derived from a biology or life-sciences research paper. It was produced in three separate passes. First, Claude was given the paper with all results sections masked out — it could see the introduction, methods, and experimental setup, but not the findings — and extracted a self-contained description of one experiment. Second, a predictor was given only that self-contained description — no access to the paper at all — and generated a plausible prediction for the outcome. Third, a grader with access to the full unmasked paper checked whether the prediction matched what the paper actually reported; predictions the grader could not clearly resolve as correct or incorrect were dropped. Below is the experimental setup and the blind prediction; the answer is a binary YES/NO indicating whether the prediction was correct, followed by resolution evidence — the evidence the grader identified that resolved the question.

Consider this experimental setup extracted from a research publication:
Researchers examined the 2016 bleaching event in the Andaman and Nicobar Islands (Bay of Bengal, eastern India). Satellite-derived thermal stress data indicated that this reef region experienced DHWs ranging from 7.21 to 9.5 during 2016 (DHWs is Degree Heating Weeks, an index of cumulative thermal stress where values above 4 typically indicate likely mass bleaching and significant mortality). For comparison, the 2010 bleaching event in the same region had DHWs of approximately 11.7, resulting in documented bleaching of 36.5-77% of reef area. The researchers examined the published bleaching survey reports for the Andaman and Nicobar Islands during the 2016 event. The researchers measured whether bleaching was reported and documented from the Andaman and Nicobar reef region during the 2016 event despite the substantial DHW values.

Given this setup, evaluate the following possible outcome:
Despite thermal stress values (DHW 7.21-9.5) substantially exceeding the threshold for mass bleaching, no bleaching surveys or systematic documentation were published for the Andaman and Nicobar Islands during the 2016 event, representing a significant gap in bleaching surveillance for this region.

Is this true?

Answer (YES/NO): YES